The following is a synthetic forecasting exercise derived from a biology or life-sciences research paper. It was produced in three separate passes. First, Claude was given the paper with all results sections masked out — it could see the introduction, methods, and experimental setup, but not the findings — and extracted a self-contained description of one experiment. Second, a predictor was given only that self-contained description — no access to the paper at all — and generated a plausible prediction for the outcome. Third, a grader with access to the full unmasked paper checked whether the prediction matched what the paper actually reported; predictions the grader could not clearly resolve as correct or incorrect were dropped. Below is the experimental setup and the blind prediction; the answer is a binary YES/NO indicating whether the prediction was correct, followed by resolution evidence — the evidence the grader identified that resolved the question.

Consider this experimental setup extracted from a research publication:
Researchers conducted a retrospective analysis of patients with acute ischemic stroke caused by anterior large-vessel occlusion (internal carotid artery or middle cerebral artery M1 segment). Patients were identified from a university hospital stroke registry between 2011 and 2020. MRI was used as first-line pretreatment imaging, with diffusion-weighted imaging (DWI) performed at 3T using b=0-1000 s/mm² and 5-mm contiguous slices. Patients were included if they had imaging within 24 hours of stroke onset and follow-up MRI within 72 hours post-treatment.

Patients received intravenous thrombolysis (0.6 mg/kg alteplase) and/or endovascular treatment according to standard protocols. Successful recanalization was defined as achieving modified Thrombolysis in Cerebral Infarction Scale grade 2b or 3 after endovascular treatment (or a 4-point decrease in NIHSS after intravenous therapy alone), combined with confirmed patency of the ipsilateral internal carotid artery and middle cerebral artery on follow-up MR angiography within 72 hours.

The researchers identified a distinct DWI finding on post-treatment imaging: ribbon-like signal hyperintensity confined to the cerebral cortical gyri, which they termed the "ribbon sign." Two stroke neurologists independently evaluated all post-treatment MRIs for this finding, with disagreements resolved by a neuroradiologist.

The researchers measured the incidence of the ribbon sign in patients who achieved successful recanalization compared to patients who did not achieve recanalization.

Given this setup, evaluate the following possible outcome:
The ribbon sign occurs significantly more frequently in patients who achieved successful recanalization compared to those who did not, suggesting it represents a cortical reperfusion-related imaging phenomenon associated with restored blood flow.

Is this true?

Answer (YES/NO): YES